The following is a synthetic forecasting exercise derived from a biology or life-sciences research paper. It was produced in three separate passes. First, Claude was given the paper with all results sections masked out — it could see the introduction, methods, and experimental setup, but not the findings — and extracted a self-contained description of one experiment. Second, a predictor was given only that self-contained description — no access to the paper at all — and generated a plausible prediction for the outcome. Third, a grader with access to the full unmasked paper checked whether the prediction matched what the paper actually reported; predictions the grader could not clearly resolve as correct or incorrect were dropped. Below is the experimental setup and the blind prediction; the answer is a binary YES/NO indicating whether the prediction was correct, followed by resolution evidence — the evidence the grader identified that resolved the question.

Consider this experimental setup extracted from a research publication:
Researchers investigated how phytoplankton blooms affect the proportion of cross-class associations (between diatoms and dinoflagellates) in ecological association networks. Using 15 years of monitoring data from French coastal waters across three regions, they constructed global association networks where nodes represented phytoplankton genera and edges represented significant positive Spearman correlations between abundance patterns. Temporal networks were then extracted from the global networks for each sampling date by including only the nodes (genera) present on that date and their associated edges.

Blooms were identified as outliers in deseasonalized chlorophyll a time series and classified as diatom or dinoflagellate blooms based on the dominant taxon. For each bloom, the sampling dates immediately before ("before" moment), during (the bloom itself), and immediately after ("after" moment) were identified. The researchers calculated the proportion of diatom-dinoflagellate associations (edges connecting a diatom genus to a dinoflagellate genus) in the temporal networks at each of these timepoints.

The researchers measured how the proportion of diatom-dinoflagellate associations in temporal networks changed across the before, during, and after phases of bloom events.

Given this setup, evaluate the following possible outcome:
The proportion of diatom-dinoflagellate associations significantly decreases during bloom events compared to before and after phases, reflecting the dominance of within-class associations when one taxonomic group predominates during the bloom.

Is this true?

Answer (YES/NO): NO